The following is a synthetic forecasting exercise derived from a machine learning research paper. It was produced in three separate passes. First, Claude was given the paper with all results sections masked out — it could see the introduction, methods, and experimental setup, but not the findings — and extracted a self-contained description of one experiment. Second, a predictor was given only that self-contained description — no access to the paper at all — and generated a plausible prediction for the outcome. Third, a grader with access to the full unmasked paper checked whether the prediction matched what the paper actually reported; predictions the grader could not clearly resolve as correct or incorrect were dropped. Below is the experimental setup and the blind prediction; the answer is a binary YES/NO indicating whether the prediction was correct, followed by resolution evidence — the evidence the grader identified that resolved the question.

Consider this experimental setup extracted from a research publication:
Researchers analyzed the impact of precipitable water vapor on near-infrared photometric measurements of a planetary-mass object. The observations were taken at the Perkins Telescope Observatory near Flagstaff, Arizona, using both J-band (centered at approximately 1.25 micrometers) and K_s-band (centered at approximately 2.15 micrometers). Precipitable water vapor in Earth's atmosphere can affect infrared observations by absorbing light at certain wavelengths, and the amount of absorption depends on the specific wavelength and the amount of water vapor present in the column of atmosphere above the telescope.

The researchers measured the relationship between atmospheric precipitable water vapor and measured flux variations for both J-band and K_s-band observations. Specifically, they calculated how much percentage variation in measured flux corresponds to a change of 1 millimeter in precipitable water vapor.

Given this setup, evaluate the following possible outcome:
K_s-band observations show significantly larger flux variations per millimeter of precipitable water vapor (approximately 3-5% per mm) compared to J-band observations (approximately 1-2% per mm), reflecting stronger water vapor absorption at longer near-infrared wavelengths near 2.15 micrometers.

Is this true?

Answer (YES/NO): NO